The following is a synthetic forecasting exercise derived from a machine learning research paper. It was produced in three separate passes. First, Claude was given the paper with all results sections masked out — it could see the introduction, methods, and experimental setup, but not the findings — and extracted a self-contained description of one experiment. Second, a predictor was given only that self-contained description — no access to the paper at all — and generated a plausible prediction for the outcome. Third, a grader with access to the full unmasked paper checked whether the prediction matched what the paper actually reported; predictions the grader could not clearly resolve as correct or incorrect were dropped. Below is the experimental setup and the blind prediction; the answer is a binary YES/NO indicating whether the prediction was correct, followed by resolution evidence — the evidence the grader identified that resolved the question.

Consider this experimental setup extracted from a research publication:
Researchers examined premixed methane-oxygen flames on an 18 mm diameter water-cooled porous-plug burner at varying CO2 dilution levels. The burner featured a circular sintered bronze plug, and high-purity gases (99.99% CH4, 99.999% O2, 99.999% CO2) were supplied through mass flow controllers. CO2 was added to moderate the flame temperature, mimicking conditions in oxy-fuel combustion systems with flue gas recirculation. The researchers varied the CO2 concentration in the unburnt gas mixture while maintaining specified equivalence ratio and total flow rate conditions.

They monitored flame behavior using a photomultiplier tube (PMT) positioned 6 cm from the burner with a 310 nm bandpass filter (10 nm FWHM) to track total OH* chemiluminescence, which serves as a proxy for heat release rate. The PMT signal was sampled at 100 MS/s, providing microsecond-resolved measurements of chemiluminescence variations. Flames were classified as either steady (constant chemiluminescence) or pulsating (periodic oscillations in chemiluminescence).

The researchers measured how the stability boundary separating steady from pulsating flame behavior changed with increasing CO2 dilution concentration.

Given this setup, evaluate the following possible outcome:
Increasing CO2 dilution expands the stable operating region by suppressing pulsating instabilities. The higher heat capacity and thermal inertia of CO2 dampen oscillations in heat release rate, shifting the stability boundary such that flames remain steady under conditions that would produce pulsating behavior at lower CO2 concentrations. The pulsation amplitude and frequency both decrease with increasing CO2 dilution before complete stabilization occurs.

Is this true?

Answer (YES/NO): YES